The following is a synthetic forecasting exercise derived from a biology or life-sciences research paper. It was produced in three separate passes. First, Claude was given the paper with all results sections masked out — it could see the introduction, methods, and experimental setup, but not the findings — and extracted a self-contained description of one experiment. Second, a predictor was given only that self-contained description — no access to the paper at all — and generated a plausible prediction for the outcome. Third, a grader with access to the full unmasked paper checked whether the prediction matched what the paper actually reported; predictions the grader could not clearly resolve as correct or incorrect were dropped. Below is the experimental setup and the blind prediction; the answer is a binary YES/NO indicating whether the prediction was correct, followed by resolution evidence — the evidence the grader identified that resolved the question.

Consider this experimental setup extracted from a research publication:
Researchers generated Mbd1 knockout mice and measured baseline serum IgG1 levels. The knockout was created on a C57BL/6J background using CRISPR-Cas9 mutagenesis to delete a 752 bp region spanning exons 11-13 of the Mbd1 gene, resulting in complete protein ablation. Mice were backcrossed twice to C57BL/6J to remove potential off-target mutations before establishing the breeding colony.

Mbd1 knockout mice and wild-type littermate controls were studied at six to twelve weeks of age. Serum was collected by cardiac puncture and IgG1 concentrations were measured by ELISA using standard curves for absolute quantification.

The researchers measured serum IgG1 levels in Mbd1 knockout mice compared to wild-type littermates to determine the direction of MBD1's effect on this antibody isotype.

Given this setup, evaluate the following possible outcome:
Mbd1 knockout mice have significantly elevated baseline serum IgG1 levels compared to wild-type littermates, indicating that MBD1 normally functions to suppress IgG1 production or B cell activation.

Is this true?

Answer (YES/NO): NO